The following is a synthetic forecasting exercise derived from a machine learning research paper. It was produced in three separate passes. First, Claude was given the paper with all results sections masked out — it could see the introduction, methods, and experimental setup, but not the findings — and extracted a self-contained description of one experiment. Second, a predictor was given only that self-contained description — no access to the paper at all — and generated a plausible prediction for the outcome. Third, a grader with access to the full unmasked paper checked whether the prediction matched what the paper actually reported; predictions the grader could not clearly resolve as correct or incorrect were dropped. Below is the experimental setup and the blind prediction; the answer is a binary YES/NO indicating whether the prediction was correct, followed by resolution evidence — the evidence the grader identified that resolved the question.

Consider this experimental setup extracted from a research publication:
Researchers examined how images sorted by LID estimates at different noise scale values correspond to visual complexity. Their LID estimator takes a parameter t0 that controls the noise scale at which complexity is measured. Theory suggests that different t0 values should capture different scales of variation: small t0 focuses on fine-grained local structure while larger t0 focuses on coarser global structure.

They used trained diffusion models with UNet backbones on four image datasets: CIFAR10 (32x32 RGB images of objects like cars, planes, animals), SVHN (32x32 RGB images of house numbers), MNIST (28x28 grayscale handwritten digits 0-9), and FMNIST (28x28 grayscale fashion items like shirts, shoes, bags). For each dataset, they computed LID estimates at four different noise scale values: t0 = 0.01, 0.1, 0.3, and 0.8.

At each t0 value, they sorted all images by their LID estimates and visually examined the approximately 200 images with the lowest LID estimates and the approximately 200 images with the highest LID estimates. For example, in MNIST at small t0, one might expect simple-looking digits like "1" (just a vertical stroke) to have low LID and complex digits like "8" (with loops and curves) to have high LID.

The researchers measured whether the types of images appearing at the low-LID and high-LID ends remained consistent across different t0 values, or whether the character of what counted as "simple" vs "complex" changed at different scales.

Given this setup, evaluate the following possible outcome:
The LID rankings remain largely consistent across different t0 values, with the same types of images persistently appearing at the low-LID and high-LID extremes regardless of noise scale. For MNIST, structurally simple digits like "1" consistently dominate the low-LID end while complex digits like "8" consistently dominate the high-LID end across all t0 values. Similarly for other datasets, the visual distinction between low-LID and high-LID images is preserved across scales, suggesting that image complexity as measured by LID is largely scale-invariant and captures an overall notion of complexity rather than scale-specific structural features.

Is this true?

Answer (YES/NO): NO